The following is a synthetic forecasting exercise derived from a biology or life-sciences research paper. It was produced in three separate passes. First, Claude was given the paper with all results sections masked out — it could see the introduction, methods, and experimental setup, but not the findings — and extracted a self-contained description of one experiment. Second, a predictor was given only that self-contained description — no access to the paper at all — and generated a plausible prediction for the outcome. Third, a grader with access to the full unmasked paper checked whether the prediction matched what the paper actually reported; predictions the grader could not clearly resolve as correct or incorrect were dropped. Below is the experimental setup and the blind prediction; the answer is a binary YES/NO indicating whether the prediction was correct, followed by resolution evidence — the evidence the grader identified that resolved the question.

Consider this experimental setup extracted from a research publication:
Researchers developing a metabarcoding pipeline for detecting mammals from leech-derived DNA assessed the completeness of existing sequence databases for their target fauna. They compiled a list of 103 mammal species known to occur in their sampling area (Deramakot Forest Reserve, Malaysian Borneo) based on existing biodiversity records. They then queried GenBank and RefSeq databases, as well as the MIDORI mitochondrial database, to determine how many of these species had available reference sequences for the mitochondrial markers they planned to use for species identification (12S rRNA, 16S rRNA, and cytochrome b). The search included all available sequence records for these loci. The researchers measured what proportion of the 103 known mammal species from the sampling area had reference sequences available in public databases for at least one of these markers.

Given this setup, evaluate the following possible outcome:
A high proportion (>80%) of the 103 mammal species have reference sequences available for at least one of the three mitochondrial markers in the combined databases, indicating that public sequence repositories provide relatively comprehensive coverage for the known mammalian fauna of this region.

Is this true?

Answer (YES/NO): NO